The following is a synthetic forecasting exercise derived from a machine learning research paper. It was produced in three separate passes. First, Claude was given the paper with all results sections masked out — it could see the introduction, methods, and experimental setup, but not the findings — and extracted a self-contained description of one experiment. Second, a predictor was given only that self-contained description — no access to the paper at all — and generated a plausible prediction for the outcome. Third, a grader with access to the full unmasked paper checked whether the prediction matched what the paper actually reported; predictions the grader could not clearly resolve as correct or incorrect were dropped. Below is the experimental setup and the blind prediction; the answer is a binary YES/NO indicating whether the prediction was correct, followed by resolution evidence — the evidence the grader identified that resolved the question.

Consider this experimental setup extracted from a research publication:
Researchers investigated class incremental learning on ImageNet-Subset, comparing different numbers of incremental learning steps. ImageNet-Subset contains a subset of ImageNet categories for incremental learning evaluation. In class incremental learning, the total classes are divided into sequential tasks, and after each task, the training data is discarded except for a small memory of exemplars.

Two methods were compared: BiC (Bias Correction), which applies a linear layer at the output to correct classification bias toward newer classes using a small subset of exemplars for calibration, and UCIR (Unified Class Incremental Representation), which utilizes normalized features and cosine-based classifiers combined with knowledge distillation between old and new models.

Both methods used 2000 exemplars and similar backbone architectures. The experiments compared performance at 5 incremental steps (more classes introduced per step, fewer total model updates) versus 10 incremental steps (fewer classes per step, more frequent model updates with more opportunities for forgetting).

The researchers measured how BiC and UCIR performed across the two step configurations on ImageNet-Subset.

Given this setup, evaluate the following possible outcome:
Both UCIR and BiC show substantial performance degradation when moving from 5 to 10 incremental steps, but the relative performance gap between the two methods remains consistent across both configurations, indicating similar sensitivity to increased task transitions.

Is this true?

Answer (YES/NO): NO